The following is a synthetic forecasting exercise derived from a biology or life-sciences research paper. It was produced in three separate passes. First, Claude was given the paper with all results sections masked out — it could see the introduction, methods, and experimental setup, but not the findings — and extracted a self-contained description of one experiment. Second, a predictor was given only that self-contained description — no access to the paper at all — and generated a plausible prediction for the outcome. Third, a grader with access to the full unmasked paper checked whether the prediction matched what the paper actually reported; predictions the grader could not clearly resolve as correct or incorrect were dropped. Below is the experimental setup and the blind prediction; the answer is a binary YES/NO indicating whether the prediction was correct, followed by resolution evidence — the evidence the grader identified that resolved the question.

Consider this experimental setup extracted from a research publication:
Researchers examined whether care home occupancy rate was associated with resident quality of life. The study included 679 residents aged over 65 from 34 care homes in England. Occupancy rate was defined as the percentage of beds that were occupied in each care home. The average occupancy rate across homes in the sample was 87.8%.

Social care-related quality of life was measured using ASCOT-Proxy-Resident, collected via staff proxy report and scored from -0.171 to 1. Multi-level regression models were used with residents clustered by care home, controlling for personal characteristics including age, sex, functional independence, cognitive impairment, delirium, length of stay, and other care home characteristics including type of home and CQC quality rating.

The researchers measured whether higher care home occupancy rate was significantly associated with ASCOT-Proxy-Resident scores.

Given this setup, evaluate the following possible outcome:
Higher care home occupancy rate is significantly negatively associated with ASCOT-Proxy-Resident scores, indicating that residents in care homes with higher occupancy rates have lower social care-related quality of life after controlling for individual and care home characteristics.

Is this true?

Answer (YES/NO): YES